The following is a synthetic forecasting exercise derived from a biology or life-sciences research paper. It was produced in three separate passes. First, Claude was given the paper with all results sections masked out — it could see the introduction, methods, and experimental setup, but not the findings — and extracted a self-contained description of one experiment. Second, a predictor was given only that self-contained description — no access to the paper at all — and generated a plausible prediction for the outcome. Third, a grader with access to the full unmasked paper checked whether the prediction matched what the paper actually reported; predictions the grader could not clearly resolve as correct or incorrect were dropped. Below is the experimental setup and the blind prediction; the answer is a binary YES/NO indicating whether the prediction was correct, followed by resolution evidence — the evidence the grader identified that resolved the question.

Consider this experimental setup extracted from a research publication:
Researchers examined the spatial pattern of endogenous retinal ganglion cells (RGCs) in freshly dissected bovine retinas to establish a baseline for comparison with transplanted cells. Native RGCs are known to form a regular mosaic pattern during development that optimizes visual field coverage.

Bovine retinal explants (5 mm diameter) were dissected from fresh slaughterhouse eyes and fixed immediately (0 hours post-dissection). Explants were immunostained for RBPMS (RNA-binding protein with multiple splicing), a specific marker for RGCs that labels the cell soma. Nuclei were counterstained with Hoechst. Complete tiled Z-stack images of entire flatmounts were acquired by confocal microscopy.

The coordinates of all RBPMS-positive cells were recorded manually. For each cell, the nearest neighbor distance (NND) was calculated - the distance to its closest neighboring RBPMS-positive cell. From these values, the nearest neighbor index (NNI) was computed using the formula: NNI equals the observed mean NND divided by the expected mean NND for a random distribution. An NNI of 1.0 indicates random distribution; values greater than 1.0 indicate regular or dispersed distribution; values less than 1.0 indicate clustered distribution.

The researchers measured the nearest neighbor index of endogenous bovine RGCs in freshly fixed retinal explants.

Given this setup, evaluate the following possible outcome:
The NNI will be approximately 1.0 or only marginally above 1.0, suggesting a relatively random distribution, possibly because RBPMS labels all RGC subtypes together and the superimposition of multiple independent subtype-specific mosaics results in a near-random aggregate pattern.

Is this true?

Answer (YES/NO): NO